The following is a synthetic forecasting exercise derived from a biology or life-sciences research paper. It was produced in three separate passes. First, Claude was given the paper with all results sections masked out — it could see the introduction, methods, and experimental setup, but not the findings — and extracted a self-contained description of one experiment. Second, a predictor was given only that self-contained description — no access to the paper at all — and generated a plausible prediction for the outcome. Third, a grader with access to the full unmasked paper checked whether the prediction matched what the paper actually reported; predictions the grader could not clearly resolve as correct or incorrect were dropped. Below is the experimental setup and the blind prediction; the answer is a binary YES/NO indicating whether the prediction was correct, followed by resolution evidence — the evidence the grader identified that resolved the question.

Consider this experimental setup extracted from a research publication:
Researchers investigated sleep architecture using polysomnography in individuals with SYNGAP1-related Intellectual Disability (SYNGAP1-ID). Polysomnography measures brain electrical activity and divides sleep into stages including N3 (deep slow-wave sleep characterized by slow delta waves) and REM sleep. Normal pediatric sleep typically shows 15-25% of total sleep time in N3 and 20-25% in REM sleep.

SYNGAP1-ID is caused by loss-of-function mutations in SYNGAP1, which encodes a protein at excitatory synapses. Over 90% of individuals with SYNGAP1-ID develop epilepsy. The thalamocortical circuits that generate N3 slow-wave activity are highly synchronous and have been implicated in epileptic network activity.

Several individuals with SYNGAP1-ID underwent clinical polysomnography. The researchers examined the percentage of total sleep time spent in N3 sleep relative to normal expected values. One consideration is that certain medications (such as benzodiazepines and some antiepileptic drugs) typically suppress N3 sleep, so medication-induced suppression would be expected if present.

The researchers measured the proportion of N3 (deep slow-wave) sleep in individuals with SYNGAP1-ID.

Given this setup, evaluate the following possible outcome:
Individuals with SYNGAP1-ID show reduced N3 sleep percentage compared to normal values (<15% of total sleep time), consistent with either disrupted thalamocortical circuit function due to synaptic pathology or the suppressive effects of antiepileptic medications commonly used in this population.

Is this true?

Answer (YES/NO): NO